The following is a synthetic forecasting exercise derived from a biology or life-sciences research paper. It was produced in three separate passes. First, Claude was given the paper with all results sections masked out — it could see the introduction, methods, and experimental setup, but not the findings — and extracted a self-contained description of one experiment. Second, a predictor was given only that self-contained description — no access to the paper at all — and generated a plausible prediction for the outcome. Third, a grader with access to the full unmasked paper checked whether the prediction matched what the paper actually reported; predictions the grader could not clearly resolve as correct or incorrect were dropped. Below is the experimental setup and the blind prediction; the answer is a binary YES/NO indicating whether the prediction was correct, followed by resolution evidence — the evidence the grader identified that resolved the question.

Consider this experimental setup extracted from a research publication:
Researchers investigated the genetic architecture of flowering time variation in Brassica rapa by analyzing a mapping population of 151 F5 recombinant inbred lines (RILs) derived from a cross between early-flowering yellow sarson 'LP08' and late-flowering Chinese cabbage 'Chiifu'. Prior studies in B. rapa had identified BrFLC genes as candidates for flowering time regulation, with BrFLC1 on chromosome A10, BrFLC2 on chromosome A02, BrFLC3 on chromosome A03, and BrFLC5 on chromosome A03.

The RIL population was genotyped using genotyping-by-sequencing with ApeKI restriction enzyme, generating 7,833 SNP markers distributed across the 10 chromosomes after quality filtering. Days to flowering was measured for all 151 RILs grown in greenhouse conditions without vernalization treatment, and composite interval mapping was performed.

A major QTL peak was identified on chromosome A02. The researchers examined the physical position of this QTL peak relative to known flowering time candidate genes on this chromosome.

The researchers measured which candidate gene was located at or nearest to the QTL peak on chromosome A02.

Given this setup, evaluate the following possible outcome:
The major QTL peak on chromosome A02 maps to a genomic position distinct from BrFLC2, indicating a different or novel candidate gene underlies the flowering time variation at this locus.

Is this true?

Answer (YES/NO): NO